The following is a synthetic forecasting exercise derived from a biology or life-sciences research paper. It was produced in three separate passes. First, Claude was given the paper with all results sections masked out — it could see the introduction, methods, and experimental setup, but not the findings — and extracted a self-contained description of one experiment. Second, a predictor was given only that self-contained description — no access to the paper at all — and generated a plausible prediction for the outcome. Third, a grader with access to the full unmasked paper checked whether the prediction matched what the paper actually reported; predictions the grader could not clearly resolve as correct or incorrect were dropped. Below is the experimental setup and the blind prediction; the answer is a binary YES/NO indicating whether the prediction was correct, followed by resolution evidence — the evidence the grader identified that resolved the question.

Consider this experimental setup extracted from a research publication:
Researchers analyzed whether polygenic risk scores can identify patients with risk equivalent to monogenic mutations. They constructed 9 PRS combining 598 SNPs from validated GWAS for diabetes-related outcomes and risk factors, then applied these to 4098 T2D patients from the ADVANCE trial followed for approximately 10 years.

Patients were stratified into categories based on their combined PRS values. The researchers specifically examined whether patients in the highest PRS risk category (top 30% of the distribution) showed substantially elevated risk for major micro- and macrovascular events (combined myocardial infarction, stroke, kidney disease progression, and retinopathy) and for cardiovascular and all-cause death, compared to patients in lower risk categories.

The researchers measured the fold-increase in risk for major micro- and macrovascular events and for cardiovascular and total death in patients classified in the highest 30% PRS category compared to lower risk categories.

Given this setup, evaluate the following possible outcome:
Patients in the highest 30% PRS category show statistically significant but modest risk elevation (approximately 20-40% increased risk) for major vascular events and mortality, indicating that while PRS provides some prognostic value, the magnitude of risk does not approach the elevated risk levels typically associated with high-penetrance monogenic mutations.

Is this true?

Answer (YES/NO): NO